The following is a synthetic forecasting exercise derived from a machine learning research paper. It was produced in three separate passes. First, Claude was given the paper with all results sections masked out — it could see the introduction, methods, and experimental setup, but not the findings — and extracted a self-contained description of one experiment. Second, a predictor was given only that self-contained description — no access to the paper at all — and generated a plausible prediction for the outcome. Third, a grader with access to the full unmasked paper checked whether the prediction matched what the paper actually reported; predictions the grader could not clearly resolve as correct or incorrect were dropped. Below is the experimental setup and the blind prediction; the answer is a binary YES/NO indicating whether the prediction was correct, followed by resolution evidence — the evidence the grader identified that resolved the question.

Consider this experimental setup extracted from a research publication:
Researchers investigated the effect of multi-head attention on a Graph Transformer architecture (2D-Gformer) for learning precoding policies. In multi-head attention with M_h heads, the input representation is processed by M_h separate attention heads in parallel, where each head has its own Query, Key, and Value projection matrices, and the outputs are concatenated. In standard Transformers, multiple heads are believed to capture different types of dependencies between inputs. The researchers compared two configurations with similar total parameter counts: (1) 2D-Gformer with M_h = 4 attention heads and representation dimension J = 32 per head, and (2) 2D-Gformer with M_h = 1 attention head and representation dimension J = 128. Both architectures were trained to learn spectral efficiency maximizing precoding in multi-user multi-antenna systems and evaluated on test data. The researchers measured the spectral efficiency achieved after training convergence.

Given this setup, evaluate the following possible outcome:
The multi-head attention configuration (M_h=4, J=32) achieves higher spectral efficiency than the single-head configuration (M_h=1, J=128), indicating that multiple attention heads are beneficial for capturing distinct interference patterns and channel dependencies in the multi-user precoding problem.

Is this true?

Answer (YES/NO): NO